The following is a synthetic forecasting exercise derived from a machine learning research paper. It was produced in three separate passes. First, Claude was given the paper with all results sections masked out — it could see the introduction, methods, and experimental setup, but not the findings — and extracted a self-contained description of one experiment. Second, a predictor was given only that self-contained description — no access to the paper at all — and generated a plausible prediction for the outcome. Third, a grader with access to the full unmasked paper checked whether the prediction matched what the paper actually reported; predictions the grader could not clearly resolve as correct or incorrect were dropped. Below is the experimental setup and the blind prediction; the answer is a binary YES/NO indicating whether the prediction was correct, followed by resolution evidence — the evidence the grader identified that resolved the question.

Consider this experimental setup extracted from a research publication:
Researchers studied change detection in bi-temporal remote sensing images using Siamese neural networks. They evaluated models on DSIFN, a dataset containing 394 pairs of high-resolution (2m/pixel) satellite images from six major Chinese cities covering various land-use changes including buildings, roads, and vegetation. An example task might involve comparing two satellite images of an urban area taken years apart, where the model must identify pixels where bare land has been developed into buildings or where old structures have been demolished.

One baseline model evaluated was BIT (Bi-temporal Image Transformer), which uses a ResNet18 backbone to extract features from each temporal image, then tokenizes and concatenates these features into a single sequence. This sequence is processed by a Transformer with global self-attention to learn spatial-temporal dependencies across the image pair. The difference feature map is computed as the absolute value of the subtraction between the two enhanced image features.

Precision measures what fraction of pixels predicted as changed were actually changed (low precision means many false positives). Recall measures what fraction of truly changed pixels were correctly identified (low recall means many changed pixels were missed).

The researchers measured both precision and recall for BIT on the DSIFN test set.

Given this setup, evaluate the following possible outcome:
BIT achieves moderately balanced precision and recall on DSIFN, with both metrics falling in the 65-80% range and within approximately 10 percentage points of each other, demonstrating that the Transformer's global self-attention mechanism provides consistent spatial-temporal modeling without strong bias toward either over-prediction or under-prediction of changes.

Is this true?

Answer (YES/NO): NO